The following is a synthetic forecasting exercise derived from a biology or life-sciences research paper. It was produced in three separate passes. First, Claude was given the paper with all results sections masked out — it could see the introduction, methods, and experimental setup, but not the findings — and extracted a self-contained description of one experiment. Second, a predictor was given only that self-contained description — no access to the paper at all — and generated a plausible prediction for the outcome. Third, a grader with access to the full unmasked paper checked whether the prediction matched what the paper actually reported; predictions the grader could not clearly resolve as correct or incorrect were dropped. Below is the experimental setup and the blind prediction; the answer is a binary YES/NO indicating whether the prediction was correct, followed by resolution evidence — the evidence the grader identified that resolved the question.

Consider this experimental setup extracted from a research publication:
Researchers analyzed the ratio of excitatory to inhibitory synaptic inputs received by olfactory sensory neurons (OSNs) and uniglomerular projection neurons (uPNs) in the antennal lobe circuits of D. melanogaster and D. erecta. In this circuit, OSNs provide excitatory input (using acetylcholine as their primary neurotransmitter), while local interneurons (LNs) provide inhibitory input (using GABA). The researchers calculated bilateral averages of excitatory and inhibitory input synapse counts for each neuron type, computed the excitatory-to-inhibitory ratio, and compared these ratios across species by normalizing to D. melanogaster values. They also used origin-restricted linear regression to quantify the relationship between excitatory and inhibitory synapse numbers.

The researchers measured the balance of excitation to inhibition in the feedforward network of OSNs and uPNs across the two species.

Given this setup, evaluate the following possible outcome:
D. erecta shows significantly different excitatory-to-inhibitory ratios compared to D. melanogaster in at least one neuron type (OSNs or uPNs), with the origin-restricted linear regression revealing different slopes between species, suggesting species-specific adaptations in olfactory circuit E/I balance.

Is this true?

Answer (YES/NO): NO